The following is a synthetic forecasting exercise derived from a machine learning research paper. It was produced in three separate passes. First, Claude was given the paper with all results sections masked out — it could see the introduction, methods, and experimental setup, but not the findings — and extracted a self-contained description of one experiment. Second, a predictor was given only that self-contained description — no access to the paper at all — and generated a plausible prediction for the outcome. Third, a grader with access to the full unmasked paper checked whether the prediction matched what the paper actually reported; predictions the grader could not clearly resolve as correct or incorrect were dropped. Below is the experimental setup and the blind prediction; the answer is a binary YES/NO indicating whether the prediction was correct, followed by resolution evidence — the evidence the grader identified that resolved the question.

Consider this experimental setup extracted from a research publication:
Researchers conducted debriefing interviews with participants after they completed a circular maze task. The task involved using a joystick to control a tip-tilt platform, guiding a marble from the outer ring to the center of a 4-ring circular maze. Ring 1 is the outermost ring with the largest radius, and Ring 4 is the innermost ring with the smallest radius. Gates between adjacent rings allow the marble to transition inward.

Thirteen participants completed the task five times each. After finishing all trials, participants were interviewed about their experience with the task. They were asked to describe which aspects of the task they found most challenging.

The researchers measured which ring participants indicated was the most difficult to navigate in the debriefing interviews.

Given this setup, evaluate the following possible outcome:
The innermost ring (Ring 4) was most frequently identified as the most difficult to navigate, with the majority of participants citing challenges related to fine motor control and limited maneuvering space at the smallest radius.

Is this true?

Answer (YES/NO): YES